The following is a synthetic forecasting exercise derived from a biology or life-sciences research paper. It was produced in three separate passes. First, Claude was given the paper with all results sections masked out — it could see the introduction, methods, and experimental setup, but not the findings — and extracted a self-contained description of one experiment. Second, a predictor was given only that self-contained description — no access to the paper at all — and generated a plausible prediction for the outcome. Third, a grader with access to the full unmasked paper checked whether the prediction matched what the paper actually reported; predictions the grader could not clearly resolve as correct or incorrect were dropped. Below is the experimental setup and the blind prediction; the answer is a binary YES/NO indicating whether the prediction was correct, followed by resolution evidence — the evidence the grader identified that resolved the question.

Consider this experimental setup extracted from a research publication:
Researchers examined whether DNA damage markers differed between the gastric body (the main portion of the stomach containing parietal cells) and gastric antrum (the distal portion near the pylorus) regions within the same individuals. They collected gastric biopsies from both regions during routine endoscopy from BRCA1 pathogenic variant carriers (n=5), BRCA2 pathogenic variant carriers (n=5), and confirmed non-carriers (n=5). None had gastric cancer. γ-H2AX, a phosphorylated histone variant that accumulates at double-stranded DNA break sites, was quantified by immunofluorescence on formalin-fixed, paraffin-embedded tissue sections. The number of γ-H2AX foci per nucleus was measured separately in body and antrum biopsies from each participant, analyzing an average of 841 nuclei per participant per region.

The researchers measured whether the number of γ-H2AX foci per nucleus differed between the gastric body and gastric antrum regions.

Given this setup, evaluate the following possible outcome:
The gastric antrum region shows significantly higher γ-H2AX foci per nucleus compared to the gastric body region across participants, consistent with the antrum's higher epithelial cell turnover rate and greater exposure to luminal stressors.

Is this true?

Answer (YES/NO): NO